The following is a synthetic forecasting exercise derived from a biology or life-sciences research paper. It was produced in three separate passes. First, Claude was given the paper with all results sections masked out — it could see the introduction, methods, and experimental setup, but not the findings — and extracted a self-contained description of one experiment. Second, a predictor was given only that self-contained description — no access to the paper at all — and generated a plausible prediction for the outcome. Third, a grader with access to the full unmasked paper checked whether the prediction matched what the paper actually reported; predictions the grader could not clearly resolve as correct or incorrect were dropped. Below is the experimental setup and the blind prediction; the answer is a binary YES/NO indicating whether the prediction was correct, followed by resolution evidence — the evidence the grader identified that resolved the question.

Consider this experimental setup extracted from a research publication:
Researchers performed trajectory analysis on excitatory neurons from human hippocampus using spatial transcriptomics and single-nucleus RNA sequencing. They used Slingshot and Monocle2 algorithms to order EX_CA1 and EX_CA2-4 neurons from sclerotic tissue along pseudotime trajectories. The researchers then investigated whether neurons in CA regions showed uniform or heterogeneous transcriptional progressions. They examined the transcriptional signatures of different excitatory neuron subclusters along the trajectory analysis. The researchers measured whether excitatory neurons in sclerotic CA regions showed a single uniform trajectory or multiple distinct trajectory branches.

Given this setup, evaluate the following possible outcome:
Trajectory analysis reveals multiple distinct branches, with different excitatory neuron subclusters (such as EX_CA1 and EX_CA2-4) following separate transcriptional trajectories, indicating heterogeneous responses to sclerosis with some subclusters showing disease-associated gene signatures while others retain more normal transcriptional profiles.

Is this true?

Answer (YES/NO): YES